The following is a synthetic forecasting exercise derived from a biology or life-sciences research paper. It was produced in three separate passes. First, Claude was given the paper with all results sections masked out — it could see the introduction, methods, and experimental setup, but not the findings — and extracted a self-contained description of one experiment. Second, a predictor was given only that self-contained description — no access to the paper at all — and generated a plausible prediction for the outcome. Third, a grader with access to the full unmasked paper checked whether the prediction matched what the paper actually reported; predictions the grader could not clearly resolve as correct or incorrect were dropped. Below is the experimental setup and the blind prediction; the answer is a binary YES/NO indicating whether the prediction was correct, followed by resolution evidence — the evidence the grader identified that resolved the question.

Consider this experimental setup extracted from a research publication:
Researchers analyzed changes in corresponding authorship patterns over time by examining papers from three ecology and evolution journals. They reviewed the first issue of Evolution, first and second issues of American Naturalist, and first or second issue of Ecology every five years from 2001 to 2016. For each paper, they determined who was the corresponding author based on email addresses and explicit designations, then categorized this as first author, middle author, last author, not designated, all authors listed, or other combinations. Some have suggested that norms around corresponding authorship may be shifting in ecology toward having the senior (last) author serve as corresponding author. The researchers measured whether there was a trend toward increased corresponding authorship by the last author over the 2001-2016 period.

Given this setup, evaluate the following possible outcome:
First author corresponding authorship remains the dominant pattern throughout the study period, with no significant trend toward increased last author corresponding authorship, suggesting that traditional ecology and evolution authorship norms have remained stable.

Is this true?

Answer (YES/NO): NO